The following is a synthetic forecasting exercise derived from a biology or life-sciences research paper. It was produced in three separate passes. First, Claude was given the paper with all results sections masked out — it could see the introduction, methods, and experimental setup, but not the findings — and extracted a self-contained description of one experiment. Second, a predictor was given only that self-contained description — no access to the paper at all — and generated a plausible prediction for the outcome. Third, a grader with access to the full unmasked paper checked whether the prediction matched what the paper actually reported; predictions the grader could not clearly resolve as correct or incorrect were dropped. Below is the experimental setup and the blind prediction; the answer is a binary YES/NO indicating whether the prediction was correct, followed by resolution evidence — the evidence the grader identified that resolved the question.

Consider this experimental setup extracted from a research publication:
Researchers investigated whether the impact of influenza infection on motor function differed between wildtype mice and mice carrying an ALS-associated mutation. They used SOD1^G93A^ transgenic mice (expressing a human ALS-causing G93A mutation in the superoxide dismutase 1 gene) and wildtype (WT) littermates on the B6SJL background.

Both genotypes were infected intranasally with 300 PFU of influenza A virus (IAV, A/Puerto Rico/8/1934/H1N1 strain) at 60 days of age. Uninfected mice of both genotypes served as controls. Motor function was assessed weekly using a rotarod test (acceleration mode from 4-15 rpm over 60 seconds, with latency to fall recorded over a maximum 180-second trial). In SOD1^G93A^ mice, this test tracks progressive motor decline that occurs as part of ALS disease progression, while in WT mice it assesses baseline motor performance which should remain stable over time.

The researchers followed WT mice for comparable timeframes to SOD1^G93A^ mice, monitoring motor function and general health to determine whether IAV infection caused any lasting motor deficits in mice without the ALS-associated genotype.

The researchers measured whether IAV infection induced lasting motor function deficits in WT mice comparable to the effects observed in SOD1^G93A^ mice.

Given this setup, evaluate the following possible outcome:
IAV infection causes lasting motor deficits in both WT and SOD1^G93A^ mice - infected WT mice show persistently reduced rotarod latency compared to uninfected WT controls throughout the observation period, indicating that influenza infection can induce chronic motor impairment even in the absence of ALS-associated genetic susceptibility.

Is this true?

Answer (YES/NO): NO